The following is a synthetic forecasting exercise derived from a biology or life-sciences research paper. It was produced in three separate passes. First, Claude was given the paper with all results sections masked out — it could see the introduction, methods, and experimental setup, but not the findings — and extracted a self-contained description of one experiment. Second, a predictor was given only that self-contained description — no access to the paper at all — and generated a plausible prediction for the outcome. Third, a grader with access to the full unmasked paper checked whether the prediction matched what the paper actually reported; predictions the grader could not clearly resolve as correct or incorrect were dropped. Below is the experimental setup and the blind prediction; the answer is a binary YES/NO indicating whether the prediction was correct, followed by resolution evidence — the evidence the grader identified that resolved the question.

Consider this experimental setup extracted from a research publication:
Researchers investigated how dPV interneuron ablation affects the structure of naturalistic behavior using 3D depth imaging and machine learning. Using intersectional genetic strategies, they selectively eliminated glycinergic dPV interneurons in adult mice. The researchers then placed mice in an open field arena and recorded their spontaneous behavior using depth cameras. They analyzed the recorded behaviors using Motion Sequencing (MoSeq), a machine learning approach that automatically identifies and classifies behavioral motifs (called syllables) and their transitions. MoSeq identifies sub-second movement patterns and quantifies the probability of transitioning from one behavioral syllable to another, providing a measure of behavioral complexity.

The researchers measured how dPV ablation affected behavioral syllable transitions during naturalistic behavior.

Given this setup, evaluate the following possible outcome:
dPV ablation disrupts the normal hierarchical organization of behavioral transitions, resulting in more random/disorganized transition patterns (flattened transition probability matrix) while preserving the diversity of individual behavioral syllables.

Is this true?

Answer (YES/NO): NO